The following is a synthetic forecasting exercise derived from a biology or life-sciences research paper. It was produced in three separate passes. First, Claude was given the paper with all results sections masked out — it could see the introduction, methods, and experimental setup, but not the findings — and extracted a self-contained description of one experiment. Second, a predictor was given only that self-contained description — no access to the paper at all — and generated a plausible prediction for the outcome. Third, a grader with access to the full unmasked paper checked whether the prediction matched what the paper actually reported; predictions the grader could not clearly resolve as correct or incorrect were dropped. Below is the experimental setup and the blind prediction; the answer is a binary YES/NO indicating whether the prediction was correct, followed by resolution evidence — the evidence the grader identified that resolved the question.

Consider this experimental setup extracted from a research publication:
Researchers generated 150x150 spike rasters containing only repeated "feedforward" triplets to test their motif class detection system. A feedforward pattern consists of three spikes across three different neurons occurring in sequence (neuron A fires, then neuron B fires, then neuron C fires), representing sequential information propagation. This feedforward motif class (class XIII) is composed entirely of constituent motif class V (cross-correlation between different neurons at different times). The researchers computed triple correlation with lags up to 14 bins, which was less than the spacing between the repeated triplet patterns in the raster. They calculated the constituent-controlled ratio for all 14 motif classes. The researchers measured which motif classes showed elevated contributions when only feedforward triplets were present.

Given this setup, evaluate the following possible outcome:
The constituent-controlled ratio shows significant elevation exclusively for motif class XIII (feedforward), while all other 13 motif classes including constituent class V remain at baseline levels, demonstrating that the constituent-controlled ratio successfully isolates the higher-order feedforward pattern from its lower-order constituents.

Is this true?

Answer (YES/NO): NO